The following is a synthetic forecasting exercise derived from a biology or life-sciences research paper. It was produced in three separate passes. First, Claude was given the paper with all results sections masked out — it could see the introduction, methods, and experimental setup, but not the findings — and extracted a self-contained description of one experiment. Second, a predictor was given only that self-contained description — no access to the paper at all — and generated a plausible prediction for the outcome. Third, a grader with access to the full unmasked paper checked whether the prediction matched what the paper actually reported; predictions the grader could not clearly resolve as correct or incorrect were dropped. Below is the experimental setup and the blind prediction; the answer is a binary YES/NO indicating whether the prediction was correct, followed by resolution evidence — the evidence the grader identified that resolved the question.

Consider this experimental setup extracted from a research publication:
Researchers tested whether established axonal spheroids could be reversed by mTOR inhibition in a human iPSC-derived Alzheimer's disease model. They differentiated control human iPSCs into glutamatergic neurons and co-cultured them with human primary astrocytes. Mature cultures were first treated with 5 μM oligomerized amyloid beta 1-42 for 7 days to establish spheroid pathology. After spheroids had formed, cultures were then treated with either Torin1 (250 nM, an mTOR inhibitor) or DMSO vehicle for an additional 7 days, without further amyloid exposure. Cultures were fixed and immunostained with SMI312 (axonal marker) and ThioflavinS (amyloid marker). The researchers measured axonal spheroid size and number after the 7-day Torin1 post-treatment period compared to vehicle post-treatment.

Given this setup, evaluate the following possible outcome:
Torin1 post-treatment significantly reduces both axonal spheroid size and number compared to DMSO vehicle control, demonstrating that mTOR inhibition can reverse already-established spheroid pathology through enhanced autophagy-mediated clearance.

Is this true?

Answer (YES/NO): NO